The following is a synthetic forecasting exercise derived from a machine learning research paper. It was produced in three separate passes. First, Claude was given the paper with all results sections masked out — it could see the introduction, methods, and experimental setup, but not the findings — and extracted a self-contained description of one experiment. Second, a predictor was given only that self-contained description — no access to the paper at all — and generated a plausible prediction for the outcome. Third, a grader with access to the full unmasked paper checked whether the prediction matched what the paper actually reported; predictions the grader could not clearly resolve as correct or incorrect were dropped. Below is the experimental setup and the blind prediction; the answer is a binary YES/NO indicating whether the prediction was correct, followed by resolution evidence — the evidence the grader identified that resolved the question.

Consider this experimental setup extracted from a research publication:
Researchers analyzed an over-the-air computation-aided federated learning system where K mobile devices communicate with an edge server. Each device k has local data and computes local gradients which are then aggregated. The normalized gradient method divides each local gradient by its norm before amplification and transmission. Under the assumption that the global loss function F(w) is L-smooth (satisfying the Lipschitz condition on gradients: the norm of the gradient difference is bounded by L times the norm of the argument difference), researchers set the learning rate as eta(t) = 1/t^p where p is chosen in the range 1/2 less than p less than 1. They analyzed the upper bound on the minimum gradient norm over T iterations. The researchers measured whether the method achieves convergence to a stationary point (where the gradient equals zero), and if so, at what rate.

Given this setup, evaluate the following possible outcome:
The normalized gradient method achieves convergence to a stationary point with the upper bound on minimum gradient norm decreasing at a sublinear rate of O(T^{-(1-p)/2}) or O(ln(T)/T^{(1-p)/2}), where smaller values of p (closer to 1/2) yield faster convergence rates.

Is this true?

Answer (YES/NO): NO